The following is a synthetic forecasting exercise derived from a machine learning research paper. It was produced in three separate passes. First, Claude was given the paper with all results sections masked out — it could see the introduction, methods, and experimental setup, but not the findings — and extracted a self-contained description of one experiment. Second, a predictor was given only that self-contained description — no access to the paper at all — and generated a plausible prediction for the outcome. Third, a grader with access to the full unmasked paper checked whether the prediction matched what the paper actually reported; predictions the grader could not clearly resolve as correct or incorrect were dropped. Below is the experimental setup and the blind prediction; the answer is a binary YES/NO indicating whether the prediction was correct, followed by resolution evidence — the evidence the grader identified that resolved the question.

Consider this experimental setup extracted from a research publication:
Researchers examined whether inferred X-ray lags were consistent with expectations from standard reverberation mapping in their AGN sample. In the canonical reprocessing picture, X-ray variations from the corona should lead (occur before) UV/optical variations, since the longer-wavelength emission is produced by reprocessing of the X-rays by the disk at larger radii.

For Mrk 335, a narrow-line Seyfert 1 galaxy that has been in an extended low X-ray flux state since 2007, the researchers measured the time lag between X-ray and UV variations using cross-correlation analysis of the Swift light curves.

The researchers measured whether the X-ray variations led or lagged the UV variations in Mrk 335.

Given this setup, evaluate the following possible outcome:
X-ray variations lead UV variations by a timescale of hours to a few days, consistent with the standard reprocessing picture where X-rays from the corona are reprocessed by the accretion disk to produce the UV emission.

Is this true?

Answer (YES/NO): NO